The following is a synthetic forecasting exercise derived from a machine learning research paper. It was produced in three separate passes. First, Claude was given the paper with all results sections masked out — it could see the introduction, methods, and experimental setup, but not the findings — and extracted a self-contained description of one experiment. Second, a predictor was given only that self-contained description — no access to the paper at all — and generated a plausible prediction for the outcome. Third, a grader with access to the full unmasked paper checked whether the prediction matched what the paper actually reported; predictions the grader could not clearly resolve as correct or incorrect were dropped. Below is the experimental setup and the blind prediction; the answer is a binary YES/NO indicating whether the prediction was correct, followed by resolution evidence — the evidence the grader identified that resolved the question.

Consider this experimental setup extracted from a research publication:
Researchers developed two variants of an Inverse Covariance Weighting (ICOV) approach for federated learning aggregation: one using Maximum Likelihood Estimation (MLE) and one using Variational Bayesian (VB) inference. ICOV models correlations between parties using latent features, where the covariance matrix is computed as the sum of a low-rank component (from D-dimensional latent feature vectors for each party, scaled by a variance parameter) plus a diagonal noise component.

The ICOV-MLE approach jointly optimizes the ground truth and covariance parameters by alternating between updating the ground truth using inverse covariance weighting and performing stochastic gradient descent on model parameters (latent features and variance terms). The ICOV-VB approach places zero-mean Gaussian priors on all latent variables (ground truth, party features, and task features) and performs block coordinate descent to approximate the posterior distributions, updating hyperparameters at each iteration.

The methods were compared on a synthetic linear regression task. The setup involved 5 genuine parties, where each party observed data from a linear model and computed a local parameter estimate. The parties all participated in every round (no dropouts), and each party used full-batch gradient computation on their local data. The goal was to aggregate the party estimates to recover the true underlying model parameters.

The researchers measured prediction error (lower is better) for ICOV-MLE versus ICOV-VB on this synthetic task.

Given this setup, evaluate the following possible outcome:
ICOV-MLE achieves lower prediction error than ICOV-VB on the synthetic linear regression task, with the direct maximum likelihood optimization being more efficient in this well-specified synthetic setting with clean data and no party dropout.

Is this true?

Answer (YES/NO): NO